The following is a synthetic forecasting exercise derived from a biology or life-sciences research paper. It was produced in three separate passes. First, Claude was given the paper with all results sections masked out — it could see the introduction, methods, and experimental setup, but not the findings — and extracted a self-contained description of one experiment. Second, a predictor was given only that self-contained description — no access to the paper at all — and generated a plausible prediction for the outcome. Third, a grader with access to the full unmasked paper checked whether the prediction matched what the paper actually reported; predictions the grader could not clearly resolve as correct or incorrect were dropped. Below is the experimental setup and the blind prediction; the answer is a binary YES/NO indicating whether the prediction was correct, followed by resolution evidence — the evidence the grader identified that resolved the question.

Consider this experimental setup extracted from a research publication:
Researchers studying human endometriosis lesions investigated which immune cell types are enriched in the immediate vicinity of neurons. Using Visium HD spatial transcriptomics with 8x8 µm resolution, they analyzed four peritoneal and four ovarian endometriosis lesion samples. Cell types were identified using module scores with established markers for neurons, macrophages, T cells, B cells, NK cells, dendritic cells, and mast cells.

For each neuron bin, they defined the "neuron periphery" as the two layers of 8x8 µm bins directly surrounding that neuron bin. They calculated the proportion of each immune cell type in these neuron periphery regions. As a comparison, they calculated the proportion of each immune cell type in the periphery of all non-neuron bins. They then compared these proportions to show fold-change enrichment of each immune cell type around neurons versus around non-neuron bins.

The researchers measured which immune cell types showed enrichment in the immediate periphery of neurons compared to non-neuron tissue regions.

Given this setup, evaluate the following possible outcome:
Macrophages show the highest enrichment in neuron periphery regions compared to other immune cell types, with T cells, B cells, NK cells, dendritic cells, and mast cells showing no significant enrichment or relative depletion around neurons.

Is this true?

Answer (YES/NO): NO